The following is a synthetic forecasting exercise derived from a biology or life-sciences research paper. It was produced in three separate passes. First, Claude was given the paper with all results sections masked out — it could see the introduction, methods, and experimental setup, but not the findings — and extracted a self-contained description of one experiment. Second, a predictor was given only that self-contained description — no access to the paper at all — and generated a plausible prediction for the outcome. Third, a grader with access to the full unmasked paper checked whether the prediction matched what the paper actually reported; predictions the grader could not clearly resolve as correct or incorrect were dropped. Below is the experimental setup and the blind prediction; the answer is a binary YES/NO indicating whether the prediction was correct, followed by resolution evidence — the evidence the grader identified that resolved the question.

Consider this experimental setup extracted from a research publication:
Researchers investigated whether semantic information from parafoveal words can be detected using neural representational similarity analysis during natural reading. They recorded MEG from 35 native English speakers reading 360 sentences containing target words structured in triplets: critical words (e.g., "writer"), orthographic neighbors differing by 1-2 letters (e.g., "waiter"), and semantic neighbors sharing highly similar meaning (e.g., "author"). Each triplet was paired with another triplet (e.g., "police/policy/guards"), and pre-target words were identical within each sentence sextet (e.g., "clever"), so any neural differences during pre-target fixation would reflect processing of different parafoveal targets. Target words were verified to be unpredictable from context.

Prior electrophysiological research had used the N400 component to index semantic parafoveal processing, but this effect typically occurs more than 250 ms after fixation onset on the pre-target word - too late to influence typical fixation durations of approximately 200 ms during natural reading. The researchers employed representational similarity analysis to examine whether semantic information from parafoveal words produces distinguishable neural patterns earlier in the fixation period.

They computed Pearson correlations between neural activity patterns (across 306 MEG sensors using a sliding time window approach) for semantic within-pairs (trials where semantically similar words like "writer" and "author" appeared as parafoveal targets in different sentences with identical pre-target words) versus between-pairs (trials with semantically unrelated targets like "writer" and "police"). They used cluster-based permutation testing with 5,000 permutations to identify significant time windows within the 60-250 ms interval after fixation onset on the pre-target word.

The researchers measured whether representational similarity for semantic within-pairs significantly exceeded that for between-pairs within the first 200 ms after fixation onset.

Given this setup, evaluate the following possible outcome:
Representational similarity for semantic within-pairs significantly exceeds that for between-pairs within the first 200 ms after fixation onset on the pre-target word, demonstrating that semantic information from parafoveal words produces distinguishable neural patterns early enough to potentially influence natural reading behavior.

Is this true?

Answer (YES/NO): YES